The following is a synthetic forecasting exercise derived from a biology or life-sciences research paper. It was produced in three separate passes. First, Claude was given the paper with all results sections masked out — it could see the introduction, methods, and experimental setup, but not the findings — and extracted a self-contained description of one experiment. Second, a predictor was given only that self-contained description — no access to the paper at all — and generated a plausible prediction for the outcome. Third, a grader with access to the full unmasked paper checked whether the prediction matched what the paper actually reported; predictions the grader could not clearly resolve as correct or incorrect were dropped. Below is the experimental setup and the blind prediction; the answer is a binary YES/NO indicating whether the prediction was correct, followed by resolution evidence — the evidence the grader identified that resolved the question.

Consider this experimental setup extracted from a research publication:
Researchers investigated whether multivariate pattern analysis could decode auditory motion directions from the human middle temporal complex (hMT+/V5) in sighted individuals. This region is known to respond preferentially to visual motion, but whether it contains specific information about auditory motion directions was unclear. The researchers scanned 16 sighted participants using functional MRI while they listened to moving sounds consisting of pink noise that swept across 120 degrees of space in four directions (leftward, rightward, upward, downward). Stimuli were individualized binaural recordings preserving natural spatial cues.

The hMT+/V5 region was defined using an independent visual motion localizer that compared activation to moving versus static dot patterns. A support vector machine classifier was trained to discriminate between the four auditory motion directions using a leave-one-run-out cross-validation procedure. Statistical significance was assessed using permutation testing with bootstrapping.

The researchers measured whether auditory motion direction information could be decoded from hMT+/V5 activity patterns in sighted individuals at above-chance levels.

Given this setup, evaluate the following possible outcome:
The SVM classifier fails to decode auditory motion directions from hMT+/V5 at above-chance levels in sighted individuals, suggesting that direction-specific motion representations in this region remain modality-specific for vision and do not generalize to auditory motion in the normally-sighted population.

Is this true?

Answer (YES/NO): NO